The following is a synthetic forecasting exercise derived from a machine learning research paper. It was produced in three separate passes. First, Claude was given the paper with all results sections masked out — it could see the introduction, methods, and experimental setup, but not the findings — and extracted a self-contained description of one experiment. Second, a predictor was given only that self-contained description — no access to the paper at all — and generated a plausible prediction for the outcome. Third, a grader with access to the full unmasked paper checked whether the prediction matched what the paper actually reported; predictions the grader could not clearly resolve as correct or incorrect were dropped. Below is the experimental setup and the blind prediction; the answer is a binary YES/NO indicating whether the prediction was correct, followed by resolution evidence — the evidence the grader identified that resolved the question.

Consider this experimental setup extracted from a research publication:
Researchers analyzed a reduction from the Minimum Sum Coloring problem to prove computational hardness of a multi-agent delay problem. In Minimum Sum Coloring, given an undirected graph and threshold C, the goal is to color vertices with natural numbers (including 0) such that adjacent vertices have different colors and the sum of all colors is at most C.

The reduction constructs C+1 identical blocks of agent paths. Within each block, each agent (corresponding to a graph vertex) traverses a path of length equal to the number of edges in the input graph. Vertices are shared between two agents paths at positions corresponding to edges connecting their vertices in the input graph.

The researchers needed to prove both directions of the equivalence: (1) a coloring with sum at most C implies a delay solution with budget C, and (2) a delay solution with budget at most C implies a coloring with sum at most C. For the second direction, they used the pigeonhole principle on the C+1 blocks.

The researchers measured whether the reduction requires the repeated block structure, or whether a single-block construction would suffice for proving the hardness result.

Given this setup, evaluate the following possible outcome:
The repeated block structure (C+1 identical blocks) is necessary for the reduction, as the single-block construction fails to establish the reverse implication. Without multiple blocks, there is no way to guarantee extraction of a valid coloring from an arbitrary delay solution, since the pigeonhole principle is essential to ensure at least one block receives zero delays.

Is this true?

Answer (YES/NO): YES